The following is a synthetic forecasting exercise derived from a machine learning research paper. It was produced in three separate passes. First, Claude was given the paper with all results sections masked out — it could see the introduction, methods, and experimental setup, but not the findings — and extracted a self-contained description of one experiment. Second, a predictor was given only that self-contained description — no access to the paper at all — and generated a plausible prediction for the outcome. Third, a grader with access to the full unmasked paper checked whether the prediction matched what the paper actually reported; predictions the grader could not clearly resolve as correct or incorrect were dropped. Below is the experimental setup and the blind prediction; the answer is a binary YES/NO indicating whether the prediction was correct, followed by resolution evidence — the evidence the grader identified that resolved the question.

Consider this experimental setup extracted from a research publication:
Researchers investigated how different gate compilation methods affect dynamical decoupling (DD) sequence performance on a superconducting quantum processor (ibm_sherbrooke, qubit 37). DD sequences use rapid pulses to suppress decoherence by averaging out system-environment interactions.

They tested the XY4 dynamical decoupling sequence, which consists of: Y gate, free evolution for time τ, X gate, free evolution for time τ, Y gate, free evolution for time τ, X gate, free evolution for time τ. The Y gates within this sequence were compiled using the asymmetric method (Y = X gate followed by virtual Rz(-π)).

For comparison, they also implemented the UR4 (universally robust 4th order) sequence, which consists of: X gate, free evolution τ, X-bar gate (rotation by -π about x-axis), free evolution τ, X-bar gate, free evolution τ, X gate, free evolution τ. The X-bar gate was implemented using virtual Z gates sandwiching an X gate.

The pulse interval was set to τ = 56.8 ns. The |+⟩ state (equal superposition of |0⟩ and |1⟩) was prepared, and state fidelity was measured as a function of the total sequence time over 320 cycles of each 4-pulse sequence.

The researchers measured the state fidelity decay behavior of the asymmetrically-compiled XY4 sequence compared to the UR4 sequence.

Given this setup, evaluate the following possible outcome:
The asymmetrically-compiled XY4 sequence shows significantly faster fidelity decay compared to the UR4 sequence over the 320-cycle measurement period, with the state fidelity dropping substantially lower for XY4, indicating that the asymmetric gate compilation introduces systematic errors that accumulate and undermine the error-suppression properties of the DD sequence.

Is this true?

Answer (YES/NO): NO